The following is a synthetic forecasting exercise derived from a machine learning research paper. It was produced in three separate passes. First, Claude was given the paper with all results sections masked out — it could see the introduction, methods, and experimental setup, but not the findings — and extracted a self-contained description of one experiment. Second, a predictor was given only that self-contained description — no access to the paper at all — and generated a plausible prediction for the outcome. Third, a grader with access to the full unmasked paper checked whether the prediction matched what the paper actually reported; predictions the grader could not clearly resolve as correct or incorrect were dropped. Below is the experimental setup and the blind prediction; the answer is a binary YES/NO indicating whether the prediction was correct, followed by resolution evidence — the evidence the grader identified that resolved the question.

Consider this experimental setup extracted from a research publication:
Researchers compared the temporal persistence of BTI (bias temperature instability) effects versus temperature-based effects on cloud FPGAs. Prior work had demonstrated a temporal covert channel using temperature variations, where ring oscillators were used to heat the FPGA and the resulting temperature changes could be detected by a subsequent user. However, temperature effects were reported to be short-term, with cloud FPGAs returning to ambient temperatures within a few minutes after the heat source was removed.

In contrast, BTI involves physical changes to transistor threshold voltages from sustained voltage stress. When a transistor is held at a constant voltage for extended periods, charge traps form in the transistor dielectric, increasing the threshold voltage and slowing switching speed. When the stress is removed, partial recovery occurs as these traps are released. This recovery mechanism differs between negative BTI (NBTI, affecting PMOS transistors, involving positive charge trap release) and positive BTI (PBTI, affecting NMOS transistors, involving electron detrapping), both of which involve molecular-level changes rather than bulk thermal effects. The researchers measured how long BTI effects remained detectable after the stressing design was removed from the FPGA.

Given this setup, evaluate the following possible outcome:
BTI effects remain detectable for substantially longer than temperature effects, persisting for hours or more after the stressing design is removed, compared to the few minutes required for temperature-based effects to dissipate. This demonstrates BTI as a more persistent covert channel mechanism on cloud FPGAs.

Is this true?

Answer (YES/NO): YES